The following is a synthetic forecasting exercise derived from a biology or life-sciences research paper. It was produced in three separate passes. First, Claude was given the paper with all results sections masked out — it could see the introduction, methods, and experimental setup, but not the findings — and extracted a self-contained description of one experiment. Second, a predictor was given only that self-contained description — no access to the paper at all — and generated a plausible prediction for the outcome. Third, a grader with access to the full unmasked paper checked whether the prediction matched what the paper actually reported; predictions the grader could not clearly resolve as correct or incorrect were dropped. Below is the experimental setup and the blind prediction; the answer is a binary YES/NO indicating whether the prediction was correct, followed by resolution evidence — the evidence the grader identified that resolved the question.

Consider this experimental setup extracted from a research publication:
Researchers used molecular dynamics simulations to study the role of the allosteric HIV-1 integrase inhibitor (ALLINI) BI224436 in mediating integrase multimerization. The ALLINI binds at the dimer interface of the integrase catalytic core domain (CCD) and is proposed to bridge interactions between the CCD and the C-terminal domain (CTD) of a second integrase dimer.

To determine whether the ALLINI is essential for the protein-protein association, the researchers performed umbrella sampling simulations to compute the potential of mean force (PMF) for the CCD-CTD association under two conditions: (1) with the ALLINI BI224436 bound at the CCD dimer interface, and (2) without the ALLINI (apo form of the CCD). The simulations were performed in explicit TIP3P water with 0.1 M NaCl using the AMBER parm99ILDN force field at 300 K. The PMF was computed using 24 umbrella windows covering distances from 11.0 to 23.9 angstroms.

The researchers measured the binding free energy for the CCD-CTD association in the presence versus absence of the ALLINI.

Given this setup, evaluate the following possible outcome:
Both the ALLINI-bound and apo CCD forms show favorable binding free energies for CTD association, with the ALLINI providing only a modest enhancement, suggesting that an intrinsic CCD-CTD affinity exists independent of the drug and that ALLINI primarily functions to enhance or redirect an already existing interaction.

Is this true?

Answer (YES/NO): NO